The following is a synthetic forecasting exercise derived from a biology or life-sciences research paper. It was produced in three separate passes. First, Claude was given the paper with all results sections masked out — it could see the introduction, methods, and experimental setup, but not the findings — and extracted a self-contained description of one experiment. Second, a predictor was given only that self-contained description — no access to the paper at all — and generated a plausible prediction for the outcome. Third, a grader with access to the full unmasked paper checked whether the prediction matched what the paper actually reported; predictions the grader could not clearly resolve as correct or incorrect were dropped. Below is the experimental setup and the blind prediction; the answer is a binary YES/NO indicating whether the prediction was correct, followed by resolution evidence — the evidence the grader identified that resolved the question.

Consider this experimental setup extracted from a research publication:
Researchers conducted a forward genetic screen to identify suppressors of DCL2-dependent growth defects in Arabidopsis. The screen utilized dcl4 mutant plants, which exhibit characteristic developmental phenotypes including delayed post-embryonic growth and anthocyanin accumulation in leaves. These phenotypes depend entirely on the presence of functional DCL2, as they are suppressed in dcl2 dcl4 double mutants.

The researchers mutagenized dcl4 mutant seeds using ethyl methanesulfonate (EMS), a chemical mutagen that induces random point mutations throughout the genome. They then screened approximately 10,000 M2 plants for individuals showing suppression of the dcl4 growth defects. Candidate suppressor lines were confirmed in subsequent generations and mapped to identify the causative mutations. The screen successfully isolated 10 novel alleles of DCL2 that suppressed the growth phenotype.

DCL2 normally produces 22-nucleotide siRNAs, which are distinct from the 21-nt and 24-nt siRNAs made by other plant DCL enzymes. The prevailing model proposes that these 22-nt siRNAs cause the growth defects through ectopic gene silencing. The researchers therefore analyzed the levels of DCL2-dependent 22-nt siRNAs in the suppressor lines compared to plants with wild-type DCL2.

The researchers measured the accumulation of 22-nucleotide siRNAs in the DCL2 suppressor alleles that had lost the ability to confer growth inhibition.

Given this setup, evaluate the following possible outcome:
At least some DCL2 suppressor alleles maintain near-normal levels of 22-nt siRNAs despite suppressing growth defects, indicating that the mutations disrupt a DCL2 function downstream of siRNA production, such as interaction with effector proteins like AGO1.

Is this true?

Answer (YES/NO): NO